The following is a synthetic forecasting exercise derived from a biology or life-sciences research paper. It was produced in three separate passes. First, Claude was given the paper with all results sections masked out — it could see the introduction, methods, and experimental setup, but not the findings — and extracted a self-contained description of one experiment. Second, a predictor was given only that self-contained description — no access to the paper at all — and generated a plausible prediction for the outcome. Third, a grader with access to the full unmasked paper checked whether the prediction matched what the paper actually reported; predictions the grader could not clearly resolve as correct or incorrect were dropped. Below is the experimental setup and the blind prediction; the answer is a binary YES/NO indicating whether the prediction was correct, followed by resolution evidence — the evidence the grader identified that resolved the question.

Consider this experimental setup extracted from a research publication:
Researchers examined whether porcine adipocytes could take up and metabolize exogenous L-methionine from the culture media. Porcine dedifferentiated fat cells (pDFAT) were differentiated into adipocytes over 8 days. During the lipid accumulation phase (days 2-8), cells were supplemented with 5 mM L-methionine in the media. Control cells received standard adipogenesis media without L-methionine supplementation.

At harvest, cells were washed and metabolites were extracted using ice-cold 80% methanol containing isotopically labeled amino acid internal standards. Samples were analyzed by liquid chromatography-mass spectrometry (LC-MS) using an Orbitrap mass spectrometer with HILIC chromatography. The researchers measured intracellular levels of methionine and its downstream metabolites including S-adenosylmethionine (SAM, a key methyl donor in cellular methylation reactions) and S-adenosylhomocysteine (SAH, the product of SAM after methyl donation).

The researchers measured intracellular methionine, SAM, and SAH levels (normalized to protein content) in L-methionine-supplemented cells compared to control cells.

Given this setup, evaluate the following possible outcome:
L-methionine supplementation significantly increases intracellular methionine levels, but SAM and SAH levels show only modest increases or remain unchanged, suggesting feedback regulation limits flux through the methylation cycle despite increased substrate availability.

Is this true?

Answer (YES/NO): NO